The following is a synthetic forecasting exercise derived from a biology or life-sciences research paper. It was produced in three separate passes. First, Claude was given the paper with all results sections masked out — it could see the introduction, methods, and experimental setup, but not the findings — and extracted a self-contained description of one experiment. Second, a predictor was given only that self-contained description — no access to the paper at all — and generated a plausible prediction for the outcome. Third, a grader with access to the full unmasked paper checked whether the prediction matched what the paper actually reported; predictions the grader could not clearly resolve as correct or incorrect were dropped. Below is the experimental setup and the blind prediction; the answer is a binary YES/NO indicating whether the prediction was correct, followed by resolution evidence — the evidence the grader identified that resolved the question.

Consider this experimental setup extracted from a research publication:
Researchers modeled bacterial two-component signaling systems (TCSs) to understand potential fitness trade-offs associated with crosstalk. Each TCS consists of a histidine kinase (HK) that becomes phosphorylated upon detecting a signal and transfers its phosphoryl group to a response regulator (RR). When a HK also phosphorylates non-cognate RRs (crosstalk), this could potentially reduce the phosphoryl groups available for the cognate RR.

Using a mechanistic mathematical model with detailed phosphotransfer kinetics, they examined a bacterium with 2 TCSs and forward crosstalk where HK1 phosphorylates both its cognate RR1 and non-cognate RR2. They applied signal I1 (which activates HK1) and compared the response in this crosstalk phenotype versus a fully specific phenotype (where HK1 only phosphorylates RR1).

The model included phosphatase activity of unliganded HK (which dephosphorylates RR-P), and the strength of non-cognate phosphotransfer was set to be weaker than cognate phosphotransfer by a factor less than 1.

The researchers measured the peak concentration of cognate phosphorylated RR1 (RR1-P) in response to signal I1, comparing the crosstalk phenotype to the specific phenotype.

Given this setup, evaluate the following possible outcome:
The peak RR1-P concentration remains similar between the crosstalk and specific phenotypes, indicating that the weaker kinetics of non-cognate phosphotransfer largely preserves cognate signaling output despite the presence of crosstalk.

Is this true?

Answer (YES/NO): NO